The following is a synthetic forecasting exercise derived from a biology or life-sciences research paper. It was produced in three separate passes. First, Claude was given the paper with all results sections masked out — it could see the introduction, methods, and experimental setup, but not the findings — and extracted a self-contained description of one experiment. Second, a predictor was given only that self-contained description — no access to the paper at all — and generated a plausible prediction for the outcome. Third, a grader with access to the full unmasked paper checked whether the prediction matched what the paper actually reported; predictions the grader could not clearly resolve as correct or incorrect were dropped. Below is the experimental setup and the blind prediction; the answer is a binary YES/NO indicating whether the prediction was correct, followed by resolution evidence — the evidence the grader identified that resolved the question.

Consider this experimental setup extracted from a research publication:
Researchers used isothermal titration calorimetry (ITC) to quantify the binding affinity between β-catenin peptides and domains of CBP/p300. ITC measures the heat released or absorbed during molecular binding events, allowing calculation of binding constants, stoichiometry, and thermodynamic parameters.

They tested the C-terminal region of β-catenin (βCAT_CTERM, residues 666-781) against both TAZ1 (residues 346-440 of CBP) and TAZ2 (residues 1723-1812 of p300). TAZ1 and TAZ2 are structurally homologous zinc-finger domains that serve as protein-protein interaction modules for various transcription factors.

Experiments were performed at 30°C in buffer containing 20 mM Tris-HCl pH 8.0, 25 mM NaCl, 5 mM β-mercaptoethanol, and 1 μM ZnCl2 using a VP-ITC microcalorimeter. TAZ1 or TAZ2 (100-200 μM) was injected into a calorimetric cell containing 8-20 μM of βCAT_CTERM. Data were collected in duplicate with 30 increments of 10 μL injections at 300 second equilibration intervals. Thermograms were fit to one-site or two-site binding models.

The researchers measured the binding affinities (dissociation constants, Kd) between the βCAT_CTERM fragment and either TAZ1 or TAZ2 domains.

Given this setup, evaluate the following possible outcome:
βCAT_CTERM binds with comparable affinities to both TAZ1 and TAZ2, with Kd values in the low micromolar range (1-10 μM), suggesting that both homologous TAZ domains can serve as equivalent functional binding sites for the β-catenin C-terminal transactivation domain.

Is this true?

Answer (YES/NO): NO